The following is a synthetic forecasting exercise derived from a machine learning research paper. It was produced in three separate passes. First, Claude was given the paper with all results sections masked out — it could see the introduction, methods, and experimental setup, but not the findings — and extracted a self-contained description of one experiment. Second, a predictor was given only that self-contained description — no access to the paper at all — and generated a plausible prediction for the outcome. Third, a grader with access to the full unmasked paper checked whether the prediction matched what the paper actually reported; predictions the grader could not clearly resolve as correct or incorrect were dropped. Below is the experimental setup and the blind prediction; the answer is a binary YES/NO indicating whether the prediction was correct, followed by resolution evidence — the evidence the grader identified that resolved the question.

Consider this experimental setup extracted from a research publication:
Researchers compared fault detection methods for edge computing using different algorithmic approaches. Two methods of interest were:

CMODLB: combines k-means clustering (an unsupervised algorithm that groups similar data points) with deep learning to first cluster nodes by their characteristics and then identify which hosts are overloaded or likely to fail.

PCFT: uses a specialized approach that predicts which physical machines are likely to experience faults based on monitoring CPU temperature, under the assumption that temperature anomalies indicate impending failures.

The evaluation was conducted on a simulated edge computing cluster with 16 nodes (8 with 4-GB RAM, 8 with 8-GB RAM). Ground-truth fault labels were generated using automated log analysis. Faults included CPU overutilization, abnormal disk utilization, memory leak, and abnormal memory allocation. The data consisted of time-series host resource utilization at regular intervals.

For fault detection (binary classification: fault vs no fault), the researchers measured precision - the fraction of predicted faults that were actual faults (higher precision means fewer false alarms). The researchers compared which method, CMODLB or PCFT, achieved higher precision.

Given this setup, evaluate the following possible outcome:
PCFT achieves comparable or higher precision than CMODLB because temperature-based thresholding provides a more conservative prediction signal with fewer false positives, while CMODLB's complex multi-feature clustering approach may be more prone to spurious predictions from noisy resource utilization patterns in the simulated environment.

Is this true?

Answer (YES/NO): NO